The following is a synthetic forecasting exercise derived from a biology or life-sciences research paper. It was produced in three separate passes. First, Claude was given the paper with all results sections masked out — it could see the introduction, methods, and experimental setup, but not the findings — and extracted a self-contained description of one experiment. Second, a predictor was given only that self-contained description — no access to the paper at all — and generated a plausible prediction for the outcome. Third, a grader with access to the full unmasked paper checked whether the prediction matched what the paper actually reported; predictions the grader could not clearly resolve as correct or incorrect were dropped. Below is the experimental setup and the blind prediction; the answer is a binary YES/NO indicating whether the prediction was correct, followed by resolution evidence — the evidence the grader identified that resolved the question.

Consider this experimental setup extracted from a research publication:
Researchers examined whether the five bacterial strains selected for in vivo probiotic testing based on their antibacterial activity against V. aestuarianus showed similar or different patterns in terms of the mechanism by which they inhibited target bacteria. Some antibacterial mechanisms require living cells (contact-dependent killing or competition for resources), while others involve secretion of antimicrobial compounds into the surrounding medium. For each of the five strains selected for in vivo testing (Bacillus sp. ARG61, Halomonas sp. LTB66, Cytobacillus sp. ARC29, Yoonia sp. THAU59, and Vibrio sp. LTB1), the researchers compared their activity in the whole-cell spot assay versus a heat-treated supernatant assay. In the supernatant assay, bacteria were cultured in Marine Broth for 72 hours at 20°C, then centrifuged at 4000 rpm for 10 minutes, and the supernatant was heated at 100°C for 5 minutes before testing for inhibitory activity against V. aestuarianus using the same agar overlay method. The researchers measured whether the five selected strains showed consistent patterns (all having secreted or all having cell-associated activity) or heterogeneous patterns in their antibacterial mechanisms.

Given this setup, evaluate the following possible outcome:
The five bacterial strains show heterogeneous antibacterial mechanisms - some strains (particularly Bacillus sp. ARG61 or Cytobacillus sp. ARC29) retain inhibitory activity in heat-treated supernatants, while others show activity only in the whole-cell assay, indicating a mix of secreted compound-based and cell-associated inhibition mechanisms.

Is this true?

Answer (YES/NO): NO